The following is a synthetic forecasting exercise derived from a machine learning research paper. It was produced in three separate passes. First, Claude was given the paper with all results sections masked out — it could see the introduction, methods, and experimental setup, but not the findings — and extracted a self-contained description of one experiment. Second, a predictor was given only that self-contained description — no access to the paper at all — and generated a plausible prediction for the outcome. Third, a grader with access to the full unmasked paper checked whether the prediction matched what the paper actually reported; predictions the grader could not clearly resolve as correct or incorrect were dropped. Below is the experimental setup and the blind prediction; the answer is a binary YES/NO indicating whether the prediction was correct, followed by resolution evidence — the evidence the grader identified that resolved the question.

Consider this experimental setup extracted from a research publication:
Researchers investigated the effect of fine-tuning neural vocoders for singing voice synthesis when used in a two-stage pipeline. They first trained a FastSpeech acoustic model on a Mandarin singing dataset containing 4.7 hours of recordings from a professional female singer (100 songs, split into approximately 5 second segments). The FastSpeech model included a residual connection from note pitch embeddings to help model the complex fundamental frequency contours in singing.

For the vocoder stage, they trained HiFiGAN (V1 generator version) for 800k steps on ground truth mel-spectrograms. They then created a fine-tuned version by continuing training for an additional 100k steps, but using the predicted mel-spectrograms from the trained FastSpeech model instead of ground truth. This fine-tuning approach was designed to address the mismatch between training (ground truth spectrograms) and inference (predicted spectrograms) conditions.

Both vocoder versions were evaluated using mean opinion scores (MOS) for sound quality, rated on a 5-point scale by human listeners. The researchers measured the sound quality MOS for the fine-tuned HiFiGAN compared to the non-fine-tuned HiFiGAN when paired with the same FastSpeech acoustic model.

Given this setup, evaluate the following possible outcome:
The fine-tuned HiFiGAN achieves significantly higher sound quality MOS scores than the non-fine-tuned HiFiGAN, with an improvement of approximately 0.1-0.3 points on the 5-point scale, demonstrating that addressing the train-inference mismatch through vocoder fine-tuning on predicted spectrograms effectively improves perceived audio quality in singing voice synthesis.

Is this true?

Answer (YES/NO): NO